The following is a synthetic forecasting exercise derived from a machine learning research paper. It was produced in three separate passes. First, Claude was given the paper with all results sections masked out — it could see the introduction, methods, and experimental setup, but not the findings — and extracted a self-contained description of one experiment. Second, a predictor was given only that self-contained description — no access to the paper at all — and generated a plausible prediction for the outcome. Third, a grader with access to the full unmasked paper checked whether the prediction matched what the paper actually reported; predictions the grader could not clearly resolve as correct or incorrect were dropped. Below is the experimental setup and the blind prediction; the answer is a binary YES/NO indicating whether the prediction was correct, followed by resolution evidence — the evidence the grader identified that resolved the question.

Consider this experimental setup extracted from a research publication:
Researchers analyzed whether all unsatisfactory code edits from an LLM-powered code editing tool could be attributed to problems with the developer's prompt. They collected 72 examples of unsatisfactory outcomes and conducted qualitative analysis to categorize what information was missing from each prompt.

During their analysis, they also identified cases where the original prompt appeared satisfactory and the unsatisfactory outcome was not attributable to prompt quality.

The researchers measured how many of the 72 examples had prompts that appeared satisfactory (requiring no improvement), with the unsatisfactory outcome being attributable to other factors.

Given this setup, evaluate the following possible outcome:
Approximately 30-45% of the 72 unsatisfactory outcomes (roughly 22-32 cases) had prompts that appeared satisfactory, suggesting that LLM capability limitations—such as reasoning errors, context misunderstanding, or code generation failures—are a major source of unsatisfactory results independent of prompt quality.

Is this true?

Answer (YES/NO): NO